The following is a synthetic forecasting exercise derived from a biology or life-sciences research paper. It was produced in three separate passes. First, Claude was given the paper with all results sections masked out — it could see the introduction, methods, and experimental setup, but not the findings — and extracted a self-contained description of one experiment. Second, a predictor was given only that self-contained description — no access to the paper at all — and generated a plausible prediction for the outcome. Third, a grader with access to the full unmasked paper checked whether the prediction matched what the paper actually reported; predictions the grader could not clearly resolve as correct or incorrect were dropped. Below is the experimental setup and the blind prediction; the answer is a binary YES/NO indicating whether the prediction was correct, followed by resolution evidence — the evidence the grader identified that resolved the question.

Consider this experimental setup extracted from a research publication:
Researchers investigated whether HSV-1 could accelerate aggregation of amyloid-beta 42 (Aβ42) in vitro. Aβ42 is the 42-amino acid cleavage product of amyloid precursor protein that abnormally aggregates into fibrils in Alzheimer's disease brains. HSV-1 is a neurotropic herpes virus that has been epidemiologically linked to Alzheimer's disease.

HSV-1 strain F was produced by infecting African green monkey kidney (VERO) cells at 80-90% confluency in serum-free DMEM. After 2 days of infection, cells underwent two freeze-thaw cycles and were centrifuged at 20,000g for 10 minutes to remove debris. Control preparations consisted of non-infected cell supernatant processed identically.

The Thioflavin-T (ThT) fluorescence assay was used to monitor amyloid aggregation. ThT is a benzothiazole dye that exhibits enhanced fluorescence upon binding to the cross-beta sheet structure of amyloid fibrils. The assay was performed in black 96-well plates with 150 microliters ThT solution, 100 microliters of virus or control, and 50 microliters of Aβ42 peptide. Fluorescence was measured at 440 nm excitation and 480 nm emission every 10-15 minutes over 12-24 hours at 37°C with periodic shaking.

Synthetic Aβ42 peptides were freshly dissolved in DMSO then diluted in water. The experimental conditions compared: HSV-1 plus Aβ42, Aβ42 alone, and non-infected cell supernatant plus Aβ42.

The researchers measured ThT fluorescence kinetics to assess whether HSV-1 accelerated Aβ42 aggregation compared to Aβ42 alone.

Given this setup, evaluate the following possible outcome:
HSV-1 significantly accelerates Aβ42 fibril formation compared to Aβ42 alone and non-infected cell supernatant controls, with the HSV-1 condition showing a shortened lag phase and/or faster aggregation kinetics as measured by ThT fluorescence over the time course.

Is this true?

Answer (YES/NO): YES